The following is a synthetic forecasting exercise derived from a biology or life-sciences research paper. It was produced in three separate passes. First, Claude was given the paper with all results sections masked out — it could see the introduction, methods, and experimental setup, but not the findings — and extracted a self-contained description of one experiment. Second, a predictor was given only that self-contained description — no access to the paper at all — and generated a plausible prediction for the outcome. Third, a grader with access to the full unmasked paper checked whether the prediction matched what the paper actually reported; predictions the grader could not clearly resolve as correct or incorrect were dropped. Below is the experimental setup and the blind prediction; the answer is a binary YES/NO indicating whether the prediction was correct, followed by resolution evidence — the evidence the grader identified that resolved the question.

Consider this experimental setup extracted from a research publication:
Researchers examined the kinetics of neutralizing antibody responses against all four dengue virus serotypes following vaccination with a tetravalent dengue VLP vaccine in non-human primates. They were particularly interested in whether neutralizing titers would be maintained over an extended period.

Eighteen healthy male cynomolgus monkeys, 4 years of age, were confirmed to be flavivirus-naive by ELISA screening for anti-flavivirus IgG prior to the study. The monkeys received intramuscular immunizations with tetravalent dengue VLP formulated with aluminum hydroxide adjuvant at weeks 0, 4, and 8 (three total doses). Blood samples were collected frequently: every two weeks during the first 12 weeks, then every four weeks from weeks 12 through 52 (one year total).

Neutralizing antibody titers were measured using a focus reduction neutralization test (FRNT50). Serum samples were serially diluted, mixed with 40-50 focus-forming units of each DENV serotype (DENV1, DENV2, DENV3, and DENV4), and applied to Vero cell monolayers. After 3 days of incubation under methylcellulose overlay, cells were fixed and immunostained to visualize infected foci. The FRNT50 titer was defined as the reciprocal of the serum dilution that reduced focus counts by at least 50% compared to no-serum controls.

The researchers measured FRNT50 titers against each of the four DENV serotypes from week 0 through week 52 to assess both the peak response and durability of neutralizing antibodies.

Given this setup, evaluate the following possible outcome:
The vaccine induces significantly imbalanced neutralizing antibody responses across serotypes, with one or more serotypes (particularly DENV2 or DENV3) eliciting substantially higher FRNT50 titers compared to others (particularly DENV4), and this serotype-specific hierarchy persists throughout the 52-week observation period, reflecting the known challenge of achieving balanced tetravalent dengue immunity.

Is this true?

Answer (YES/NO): NO